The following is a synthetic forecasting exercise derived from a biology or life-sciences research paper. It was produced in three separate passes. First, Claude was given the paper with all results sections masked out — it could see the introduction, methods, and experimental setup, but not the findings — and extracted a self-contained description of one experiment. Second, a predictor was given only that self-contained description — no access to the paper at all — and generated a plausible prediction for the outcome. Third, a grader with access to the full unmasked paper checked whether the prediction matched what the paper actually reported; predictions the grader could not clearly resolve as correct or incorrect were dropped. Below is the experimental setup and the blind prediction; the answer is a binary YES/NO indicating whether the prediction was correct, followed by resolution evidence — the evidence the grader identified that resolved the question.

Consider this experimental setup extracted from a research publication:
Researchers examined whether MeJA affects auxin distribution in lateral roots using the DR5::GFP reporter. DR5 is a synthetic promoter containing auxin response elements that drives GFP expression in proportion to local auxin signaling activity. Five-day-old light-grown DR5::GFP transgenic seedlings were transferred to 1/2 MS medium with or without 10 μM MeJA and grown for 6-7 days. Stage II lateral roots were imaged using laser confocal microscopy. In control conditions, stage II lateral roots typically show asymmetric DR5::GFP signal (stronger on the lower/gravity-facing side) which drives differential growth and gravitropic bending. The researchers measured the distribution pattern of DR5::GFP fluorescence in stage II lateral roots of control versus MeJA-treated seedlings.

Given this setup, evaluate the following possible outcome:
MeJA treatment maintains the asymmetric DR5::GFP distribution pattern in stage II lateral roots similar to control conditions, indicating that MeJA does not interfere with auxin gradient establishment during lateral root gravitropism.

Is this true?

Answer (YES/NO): NO